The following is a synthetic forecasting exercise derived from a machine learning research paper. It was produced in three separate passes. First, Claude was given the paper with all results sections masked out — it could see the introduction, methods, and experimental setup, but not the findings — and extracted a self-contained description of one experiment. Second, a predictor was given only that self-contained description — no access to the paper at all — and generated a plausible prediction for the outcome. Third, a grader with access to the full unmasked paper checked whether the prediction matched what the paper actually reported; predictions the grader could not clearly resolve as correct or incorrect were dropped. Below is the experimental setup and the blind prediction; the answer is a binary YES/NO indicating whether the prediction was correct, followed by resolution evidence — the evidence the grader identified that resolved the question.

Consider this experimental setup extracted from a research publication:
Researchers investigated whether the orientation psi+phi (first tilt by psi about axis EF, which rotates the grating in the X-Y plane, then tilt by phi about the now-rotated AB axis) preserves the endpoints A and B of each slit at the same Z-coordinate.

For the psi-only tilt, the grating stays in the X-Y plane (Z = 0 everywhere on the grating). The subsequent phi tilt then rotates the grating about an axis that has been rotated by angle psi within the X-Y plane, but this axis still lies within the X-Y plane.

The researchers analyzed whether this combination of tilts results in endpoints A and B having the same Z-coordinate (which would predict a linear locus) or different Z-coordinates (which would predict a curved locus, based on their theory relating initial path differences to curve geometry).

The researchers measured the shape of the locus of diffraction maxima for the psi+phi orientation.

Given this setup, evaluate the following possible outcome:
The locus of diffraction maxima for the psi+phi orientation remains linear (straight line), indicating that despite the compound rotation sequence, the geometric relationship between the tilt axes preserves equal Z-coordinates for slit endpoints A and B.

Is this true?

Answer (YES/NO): YES